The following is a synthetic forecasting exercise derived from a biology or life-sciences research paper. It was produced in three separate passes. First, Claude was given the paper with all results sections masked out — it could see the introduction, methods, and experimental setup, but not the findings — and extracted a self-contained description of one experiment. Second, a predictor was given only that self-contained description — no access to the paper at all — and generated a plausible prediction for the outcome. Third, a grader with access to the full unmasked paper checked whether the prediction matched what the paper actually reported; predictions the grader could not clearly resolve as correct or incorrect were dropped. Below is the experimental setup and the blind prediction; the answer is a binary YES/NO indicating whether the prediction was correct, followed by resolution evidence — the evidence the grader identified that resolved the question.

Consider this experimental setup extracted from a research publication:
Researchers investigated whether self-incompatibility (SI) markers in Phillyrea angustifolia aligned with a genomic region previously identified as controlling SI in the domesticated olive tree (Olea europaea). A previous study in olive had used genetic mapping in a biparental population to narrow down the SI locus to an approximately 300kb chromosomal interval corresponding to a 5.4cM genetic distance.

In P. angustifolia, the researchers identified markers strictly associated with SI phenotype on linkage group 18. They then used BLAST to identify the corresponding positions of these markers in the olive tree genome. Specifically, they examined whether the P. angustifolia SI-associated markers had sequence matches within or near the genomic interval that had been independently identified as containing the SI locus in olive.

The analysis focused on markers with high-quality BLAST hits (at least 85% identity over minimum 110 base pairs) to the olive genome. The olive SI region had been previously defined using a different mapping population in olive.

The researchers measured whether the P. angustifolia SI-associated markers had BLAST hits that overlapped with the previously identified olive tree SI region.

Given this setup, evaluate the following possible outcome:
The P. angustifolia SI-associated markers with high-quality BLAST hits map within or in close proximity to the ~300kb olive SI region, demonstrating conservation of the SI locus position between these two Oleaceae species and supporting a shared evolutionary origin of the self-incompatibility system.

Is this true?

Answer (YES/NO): YES